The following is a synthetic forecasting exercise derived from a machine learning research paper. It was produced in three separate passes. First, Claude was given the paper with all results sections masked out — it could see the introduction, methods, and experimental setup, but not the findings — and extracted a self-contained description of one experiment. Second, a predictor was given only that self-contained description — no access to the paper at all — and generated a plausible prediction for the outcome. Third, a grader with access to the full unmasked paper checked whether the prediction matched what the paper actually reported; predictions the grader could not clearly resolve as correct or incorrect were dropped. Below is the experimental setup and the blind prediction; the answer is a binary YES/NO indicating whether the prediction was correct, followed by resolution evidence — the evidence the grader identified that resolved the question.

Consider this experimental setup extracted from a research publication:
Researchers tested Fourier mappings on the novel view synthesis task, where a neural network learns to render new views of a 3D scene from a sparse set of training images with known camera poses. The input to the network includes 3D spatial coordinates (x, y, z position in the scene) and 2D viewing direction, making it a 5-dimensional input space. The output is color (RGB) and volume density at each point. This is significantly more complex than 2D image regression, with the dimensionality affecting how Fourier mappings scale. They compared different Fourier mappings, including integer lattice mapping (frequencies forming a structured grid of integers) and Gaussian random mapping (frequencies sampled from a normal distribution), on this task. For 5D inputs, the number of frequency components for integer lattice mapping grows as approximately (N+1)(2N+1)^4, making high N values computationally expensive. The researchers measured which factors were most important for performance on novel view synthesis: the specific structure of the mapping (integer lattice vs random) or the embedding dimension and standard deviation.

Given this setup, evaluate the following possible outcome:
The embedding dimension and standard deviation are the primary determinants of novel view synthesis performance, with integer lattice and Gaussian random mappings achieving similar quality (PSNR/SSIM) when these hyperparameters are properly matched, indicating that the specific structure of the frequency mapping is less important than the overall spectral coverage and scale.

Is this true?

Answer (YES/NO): YES